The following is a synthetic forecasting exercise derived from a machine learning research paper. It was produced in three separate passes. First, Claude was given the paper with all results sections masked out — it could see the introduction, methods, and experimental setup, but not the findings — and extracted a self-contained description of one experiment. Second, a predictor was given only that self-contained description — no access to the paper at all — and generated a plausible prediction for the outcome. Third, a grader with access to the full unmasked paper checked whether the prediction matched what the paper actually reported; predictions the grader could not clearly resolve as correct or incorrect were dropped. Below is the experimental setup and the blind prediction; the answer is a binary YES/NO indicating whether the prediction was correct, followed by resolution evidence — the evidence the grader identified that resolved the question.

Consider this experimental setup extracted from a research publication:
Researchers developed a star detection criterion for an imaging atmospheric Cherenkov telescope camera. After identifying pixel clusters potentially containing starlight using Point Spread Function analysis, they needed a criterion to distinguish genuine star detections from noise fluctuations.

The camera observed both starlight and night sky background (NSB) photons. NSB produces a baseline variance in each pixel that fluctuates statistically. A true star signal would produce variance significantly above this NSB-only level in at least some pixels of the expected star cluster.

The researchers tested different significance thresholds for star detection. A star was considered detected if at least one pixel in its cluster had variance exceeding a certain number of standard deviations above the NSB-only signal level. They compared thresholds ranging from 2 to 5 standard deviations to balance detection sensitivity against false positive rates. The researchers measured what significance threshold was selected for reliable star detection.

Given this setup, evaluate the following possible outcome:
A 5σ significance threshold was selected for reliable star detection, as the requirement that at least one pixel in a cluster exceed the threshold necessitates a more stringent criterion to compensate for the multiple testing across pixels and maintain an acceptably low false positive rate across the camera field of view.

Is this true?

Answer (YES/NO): NO